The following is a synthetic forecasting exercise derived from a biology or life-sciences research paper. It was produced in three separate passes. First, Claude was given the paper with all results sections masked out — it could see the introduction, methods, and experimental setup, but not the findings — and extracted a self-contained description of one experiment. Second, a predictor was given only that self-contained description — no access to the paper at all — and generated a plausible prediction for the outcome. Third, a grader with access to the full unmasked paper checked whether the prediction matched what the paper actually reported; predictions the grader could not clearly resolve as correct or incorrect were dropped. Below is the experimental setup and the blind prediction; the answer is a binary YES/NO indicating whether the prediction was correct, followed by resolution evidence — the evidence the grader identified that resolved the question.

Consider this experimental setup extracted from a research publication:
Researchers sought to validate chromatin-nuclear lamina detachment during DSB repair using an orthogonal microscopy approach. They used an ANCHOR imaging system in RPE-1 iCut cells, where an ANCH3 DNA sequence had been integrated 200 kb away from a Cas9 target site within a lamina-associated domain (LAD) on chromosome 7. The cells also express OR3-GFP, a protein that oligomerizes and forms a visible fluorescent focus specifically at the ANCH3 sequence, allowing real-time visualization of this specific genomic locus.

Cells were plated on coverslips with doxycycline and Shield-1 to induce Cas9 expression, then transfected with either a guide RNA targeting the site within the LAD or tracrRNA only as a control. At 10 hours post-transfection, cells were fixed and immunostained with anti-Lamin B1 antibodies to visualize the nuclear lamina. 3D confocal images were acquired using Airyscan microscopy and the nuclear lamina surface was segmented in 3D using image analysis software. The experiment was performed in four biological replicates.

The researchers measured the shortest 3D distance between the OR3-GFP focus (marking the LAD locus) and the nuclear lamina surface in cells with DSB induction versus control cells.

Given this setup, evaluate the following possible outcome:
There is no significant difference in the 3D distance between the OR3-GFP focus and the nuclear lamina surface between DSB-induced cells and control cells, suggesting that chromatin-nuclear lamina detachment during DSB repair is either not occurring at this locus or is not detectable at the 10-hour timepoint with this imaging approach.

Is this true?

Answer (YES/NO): NO